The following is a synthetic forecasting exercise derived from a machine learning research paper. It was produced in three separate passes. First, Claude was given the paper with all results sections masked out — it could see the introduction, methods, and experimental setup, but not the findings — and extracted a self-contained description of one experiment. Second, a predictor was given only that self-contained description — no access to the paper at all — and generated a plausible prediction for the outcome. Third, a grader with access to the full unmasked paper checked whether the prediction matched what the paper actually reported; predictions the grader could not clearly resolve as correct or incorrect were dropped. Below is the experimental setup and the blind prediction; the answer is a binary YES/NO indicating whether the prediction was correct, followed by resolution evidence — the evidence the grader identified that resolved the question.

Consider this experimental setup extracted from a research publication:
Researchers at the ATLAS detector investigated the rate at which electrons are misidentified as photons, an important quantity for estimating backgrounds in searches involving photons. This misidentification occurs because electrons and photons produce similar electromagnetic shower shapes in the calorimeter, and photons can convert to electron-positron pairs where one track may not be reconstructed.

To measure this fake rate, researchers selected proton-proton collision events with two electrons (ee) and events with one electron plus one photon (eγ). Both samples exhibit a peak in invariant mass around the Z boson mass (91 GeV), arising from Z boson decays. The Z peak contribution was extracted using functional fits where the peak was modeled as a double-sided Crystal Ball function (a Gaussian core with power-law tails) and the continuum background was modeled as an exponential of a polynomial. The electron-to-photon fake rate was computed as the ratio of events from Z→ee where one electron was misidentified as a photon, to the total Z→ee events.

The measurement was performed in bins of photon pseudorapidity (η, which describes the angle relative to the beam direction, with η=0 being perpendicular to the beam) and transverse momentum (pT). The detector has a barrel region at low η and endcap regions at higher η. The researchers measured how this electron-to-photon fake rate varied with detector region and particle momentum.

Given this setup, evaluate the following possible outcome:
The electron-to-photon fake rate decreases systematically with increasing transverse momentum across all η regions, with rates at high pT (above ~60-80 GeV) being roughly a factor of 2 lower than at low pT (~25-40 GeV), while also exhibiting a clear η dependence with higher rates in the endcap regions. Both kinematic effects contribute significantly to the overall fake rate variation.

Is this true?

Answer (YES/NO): NO